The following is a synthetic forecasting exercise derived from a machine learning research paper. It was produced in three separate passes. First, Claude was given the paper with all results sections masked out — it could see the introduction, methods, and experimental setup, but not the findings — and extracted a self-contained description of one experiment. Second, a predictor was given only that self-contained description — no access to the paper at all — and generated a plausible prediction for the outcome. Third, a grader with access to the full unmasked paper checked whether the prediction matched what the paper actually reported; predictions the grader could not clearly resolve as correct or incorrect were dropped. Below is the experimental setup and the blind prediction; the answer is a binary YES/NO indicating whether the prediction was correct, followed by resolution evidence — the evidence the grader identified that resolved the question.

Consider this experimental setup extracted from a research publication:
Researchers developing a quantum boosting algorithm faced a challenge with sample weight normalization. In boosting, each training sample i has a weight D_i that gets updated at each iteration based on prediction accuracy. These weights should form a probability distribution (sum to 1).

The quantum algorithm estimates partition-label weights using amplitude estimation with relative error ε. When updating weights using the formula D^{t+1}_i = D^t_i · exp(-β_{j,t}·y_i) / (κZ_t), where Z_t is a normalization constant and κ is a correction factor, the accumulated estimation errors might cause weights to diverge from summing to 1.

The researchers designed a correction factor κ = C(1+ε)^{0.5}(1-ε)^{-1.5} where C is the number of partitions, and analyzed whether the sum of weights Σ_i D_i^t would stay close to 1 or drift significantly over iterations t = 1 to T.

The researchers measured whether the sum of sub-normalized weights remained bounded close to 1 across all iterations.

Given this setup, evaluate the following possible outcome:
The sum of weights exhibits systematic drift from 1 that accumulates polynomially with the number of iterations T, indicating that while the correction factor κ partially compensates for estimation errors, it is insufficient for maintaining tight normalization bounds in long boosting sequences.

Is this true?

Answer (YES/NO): NO